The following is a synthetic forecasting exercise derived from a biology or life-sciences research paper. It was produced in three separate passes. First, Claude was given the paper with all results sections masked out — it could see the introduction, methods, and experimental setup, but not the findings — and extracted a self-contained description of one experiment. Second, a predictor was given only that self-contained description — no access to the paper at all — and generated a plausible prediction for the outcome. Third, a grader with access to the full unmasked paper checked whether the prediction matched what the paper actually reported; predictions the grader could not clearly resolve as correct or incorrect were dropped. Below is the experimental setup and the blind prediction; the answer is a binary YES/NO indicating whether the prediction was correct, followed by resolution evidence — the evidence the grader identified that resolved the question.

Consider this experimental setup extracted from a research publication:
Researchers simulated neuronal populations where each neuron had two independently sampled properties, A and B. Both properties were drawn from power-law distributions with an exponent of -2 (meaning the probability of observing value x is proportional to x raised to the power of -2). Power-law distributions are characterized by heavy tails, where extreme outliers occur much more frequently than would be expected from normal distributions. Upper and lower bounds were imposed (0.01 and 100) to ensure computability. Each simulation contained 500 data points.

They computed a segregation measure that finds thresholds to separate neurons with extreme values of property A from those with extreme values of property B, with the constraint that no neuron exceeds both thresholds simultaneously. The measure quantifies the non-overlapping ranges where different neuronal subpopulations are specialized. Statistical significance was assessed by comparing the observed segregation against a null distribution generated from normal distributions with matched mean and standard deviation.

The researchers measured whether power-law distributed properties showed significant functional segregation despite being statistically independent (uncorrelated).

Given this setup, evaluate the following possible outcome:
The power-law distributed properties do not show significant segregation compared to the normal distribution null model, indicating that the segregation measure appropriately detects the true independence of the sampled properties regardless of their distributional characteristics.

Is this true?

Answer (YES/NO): NO